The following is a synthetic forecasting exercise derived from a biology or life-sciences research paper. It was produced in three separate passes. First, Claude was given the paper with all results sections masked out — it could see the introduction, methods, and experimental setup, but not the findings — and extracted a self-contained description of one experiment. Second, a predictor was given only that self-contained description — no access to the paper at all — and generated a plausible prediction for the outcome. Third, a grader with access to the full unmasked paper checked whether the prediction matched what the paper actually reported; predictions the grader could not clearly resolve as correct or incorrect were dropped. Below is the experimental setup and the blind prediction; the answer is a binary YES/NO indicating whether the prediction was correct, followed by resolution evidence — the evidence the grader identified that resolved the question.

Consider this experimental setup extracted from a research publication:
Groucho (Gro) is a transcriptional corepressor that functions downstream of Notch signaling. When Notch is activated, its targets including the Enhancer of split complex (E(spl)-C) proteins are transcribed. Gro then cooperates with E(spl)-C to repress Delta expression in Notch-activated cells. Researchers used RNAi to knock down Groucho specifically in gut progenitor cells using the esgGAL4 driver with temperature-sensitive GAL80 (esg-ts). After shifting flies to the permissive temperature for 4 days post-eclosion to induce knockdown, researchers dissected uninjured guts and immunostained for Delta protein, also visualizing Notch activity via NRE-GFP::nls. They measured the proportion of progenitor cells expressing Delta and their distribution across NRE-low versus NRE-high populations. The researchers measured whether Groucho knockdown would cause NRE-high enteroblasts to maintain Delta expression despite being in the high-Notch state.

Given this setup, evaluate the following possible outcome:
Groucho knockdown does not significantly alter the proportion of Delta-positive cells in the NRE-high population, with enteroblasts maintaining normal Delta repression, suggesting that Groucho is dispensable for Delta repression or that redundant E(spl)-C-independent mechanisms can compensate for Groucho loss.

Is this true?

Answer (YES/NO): NO